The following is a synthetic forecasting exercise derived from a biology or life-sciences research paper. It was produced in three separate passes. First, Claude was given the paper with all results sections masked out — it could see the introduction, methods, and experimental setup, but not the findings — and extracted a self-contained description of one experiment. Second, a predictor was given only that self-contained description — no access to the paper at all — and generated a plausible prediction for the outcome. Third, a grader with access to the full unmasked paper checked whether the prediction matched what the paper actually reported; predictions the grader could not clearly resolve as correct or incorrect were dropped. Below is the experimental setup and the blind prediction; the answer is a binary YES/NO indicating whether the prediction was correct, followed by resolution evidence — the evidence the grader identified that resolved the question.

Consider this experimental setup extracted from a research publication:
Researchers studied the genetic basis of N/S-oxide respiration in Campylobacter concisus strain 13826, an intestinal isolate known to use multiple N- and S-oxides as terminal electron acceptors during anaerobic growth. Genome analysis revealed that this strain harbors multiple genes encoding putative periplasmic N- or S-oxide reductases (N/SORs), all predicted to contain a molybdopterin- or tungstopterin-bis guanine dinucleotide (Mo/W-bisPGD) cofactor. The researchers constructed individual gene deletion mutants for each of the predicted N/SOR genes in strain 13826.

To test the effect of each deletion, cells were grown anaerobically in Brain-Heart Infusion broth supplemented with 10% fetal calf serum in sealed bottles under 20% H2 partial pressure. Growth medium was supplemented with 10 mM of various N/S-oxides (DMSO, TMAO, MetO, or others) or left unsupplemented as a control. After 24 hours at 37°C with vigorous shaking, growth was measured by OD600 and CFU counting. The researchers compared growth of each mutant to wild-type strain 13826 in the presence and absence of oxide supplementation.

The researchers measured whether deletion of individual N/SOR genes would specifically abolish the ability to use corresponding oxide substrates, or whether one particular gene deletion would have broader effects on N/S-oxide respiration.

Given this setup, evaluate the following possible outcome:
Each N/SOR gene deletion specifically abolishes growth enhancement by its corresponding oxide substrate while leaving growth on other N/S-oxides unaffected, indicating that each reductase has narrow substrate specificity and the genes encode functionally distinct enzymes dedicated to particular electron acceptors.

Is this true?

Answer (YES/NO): NO